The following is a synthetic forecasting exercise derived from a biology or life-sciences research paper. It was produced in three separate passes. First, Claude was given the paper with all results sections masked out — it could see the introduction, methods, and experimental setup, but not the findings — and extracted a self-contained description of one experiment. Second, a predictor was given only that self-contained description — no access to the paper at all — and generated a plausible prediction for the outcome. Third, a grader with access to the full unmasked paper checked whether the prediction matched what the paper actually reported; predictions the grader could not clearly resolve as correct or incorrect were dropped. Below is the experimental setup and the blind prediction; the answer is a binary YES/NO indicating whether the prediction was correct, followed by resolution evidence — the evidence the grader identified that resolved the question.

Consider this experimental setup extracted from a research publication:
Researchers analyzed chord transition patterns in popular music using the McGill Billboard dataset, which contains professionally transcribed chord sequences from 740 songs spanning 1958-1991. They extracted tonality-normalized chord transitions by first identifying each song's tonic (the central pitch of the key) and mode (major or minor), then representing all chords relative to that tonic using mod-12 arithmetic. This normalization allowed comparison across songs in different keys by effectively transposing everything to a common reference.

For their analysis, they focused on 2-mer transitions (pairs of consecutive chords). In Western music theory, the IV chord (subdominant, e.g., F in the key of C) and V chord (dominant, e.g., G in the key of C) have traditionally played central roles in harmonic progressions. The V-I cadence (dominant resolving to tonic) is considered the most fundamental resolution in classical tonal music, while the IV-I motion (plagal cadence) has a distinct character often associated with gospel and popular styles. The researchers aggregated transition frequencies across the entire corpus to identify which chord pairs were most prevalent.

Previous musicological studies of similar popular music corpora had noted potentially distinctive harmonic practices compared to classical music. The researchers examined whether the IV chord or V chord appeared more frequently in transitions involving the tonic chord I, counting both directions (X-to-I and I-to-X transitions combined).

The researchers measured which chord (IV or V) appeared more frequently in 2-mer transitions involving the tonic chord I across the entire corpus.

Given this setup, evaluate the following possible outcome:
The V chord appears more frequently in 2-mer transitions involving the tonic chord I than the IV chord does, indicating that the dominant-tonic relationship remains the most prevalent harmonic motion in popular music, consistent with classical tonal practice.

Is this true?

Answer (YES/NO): NO